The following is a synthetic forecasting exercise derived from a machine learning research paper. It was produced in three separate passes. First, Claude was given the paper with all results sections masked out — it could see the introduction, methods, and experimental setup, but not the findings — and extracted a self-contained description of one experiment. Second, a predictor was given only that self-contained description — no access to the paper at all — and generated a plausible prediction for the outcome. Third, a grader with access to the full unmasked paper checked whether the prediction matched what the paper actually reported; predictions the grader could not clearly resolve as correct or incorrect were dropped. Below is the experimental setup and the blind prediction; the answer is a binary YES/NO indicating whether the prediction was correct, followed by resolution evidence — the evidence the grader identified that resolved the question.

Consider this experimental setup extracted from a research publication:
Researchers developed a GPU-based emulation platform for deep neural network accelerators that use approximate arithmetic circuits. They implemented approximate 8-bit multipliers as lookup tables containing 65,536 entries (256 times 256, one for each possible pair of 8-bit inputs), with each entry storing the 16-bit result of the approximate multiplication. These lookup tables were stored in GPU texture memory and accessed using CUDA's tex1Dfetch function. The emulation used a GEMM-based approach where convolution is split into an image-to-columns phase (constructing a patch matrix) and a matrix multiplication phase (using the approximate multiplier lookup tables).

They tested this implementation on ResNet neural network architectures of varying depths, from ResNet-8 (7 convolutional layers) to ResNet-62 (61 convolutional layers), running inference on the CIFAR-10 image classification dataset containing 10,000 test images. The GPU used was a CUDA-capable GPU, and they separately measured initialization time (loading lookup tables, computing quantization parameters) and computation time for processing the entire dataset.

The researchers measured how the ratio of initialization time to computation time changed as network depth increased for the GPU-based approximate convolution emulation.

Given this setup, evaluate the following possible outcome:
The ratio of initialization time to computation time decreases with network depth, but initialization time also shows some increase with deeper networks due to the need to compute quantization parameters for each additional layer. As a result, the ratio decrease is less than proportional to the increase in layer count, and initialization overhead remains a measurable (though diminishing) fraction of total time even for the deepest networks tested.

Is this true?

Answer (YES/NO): NO